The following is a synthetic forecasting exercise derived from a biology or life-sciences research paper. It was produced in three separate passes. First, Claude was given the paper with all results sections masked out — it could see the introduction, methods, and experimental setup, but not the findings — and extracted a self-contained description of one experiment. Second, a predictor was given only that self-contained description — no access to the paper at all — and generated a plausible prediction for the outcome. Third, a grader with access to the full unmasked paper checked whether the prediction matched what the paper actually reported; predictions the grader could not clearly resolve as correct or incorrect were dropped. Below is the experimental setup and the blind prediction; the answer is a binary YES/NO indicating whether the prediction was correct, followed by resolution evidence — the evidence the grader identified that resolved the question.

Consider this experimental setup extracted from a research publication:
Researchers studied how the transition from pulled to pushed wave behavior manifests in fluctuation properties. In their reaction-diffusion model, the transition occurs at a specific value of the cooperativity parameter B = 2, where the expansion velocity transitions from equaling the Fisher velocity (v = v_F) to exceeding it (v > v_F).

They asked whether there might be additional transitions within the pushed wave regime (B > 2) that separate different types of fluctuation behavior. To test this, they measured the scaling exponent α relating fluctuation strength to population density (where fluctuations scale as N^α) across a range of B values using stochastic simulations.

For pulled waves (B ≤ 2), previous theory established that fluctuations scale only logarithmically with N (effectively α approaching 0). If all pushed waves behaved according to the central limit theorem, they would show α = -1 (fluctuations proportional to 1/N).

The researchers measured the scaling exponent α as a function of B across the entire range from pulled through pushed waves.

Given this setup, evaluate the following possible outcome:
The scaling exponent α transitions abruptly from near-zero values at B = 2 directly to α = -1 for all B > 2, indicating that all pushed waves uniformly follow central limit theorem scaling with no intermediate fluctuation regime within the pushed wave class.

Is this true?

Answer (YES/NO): NO